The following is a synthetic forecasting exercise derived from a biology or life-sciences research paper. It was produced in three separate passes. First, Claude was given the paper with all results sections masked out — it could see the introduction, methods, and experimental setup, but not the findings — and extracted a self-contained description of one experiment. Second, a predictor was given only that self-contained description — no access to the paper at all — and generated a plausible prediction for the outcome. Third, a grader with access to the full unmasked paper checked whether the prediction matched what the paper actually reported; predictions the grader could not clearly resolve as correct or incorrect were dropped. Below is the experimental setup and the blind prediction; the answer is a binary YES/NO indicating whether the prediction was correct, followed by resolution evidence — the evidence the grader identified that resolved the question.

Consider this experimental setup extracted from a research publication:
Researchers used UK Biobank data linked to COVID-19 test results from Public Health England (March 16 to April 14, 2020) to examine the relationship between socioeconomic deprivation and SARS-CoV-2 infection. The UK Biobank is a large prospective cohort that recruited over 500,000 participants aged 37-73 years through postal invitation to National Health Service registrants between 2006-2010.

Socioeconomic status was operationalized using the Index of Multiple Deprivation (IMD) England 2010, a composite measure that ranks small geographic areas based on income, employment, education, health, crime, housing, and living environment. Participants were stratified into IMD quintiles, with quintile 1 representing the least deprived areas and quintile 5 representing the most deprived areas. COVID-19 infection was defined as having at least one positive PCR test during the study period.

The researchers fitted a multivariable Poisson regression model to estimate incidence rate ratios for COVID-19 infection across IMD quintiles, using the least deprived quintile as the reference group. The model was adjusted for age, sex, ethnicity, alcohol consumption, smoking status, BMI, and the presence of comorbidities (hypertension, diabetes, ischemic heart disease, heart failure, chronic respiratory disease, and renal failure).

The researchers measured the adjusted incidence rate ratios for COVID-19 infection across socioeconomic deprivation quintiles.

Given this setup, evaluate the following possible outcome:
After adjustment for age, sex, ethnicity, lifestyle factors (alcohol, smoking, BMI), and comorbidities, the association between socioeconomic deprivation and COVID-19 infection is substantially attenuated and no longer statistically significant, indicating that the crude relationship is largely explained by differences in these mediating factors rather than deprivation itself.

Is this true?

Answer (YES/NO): NO